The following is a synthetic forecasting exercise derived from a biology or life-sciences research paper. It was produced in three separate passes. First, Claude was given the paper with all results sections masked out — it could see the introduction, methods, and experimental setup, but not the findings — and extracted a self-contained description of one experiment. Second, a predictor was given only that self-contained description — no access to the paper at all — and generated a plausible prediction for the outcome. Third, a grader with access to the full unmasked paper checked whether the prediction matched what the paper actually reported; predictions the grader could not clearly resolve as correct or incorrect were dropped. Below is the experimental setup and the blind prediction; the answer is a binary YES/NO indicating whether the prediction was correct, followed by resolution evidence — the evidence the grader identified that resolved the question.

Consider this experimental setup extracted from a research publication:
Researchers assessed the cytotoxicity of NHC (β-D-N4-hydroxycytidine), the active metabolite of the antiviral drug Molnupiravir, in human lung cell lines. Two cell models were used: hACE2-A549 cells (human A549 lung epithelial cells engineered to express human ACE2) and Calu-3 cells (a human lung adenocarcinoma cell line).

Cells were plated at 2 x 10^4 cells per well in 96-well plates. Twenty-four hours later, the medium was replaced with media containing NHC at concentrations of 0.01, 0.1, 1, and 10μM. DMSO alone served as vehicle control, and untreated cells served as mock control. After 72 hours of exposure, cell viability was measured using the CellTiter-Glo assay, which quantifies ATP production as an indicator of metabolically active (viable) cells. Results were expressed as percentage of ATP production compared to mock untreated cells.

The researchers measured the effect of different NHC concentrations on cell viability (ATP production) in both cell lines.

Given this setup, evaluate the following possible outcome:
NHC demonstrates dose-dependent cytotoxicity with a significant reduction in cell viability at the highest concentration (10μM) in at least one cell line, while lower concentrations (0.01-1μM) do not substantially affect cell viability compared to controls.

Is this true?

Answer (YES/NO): YES